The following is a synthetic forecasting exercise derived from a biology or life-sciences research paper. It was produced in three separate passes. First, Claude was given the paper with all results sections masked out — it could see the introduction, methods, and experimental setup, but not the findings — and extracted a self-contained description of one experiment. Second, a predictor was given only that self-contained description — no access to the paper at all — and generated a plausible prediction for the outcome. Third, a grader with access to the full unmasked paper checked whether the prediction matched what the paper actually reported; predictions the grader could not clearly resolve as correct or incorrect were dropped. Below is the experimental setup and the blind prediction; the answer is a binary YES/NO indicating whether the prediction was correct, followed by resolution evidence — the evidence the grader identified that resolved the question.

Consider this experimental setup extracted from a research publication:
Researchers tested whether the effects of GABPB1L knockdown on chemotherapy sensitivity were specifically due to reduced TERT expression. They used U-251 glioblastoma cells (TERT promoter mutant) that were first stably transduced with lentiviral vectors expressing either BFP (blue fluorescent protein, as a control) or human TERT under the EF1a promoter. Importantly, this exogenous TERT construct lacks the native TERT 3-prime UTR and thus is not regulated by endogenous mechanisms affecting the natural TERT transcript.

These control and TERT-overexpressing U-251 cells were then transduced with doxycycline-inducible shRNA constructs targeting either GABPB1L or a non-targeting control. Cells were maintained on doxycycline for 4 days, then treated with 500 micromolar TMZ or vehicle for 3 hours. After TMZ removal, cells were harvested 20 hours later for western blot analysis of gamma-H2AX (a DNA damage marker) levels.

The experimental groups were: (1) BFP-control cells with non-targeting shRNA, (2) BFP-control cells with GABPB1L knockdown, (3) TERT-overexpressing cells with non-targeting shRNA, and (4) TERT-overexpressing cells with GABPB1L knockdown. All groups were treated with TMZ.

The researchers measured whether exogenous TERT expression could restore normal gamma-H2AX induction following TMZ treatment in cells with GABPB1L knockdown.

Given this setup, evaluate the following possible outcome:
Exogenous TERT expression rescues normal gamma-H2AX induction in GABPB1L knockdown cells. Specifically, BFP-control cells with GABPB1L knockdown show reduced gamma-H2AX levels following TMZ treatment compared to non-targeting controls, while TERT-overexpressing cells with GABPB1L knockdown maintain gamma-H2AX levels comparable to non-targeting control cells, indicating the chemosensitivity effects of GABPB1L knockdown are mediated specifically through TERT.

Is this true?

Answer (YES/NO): YES